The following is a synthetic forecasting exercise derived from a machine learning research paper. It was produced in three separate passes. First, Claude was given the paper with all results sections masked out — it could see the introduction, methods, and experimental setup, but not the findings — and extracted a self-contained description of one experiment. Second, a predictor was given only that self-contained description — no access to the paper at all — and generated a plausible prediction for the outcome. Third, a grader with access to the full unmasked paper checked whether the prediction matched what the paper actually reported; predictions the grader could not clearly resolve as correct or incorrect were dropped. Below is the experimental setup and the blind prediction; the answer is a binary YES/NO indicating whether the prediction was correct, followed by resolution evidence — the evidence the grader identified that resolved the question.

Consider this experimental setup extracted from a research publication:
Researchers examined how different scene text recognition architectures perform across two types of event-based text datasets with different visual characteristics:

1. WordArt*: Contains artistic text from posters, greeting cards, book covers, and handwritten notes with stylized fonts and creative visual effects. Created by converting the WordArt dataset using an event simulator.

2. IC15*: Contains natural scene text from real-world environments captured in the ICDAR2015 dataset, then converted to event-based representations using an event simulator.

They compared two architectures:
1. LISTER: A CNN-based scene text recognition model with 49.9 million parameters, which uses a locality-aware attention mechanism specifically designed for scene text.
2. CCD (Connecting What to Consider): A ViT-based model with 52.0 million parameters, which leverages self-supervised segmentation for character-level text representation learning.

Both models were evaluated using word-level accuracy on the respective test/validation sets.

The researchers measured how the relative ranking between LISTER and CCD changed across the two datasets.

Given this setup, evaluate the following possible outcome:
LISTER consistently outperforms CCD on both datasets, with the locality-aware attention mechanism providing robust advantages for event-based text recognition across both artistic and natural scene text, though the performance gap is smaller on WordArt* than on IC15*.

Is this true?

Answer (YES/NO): NO